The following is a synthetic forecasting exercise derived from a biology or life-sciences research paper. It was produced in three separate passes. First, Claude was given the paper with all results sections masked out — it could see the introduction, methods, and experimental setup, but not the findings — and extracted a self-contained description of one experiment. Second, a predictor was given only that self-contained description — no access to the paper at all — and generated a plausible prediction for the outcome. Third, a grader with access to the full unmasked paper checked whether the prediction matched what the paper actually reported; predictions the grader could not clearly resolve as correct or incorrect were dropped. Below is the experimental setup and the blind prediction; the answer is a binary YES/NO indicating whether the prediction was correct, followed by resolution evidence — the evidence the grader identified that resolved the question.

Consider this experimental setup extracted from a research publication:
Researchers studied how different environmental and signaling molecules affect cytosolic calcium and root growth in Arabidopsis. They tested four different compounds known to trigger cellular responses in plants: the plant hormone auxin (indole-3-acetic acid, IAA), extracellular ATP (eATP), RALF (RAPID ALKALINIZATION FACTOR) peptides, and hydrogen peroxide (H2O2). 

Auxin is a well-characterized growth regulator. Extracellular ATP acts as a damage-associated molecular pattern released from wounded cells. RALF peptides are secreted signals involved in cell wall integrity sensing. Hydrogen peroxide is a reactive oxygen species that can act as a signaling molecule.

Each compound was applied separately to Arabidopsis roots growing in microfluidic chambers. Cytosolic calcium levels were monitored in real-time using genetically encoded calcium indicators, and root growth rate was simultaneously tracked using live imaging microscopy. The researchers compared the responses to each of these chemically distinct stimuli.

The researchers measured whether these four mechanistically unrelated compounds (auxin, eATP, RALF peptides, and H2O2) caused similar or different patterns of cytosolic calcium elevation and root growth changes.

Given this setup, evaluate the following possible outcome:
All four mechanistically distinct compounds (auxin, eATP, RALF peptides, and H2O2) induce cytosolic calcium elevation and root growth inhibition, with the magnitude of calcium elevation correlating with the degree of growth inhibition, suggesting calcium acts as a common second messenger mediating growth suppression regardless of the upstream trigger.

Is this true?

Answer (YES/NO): NO